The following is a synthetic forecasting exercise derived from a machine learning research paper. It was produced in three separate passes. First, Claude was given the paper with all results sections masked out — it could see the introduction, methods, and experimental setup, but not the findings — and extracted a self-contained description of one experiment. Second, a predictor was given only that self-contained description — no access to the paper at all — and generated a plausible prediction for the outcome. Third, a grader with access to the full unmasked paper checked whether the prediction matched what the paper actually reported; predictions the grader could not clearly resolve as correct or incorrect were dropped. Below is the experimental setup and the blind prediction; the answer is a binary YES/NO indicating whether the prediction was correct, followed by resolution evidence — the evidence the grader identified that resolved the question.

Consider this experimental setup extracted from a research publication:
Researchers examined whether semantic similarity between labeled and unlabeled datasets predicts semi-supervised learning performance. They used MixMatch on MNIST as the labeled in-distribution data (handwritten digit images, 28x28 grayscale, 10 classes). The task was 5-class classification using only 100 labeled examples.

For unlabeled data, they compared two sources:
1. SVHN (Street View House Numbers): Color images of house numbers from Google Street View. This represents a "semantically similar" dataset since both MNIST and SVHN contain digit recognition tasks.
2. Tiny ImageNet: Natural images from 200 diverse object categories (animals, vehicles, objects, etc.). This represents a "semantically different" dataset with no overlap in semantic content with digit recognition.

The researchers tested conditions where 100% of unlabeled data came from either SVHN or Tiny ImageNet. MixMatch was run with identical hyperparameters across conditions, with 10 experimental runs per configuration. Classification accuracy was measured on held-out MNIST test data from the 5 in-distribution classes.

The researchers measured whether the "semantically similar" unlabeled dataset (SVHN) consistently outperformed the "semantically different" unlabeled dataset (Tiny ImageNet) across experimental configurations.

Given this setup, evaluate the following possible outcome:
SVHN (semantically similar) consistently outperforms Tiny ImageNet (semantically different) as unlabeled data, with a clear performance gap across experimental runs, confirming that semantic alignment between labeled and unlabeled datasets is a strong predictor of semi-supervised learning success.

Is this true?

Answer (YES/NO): NO